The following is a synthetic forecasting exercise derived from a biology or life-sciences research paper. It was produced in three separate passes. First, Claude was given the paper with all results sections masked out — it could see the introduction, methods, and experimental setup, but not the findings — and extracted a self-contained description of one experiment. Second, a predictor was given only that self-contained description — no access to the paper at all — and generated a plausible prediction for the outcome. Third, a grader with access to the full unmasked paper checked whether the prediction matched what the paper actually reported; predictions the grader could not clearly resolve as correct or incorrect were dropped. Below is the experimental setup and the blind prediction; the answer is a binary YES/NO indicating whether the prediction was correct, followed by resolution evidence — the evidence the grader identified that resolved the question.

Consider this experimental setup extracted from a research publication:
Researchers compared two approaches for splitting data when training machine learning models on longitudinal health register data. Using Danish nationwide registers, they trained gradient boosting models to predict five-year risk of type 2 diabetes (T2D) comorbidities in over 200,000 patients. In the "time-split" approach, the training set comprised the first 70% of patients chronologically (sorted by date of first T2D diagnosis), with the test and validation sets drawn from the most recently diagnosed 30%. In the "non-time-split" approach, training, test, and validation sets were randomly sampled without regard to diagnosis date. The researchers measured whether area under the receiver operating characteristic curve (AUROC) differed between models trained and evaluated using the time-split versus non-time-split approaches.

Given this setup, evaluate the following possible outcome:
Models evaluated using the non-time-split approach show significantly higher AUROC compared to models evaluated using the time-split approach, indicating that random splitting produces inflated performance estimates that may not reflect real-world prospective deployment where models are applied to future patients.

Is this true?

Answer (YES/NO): NO